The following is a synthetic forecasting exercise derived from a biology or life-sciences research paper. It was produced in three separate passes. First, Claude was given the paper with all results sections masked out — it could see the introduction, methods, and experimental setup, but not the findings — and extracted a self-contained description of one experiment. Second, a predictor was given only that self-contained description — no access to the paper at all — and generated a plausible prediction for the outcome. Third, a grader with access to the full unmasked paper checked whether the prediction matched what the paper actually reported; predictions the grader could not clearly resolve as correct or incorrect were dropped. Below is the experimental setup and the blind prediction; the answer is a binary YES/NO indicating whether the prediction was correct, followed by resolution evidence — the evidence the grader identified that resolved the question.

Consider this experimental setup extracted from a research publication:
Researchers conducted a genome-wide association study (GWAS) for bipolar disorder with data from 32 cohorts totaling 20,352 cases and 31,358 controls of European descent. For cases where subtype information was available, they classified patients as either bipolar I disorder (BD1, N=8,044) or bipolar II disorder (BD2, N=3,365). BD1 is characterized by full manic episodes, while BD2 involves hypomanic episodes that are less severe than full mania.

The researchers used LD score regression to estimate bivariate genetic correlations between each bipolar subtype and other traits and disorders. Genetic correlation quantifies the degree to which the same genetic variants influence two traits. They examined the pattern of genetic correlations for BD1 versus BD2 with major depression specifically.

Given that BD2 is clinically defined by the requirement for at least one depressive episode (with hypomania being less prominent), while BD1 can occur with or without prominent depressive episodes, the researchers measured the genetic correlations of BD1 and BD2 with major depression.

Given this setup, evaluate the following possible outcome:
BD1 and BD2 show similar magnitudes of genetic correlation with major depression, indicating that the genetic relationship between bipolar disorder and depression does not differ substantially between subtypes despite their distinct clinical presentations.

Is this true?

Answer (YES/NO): NO